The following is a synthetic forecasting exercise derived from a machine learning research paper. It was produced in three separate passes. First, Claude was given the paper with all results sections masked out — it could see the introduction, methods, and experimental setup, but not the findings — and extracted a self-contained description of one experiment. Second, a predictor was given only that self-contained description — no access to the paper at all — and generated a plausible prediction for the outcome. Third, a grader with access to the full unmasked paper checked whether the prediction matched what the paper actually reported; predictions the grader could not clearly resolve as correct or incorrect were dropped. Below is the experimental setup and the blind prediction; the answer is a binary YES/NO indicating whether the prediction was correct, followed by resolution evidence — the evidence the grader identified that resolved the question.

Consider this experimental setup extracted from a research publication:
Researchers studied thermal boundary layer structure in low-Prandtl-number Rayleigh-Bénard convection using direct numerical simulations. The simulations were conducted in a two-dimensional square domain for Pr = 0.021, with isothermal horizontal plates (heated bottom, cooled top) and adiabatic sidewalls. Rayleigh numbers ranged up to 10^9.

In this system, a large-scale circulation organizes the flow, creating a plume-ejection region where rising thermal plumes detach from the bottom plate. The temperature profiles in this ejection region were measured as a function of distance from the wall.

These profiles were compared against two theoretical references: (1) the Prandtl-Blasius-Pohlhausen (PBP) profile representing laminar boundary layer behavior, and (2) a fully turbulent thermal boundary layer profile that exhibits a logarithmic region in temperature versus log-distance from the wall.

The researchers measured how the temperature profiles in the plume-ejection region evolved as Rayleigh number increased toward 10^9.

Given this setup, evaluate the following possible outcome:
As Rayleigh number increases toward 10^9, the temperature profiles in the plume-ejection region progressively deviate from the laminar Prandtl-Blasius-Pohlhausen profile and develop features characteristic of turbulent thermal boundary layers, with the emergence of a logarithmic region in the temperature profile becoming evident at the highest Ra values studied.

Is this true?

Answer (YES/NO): YES